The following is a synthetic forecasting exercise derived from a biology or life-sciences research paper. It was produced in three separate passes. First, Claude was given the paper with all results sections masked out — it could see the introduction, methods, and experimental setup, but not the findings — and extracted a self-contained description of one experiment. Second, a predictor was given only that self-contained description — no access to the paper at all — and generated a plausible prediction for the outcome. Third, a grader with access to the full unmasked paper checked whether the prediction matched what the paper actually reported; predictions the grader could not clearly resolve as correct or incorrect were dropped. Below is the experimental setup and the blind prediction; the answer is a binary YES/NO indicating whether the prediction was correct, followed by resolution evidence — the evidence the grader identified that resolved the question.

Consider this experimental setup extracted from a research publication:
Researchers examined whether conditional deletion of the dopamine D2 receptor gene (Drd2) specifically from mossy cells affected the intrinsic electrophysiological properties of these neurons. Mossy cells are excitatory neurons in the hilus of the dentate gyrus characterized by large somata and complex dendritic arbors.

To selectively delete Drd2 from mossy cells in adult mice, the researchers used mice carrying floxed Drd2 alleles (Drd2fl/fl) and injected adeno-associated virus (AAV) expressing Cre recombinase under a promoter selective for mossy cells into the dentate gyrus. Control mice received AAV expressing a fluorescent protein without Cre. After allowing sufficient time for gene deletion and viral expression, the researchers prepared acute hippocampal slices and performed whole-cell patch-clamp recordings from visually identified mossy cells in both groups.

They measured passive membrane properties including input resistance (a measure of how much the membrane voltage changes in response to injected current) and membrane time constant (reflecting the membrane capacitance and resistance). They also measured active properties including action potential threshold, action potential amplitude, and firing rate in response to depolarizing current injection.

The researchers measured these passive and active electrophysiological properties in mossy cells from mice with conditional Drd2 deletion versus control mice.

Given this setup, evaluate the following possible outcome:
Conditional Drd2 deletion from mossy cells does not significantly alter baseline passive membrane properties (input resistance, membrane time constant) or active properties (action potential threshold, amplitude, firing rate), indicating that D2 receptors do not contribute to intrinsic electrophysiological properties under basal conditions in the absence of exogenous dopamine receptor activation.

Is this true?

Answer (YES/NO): YES